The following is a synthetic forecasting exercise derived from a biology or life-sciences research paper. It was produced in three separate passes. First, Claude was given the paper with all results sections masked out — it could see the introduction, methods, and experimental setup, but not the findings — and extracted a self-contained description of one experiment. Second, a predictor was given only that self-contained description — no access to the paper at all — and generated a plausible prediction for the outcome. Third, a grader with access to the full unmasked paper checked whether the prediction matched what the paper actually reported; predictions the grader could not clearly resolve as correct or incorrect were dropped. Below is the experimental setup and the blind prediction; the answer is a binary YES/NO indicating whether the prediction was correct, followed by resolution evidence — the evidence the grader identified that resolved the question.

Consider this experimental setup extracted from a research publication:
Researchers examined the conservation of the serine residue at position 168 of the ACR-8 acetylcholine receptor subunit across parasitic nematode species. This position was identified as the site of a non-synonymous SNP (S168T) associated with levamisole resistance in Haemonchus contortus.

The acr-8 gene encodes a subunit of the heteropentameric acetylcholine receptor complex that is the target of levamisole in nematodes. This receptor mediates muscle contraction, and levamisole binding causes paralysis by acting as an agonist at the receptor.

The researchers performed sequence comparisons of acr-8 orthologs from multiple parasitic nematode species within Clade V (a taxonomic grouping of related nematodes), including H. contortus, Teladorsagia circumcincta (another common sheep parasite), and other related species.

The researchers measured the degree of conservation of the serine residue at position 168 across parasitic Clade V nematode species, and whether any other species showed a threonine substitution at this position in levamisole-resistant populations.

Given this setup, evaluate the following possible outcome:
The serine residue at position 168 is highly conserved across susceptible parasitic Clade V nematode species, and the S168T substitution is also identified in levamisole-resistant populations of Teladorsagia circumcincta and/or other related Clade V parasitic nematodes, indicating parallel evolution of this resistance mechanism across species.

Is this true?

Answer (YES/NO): YES